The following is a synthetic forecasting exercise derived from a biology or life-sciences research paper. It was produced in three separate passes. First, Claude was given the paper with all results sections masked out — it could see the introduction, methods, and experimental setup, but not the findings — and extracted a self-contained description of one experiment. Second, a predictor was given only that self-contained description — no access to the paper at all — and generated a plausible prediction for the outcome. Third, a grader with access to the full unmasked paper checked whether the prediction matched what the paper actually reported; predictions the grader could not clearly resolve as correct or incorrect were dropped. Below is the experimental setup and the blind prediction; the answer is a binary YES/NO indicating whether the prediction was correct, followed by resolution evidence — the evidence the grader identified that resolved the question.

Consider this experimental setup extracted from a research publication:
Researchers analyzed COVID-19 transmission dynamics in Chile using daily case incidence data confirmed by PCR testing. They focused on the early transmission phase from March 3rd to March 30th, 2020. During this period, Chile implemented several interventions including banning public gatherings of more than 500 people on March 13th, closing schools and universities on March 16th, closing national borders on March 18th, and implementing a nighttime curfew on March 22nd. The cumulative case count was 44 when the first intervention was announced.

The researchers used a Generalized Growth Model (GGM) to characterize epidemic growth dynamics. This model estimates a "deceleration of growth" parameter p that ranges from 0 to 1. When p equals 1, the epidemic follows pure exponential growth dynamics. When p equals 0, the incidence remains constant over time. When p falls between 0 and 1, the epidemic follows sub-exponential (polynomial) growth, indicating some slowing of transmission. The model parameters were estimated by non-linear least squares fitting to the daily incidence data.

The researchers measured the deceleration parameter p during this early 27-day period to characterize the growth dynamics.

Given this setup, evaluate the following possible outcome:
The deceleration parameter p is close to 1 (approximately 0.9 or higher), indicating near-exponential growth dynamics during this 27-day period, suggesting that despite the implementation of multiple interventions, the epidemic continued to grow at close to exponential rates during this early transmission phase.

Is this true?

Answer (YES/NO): NO